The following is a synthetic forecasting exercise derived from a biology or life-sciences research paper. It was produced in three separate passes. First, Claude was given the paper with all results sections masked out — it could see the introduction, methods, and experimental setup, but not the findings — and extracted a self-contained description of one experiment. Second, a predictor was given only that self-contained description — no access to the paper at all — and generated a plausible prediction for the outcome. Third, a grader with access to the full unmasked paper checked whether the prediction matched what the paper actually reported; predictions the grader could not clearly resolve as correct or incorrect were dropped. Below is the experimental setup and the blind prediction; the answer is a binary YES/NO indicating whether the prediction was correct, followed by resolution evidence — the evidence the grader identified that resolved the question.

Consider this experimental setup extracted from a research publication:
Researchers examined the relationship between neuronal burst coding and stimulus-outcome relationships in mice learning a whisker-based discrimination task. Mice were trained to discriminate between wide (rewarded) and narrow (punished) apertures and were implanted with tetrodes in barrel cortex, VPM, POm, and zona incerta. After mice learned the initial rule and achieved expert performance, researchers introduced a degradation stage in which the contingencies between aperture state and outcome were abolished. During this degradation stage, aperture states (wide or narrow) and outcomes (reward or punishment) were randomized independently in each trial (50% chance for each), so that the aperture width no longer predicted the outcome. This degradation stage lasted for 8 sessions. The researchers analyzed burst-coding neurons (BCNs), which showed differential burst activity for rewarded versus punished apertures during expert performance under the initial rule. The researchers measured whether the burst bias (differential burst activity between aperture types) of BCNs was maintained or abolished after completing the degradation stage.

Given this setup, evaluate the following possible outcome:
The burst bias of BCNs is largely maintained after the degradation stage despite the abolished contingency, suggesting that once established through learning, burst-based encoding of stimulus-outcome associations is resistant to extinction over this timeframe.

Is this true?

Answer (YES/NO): NO